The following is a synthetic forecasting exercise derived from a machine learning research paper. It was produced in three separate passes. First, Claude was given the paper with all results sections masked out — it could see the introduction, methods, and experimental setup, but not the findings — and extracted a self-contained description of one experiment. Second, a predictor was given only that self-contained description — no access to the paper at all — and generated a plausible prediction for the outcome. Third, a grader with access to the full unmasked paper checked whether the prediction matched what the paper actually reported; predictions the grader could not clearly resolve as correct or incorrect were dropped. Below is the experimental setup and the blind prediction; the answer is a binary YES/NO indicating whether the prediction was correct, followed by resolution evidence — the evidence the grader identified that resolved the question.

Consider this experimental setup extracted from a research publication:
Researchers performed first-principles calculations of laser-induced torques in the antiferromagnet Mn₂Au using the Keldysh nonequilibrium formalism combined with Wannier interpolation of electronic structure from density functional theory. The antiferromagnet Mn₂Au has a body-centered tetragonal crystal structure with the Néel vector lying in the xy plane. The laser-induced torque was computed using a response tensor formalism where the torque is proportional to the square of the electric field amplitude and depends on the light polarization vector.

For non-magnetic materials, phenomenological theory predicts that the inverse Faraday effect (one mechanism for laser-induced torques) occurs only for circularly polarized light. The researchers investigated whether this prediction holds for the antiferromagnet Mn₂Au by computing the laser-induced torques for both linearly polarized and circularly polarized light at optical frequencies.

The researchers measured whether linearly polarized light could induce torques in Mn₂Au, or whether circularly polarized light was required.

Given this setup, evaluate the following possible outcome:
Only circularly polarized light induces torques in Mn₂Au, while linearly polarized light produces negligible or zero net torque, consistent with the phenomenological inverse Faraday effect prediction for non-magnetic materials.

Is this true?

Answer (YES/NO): NO